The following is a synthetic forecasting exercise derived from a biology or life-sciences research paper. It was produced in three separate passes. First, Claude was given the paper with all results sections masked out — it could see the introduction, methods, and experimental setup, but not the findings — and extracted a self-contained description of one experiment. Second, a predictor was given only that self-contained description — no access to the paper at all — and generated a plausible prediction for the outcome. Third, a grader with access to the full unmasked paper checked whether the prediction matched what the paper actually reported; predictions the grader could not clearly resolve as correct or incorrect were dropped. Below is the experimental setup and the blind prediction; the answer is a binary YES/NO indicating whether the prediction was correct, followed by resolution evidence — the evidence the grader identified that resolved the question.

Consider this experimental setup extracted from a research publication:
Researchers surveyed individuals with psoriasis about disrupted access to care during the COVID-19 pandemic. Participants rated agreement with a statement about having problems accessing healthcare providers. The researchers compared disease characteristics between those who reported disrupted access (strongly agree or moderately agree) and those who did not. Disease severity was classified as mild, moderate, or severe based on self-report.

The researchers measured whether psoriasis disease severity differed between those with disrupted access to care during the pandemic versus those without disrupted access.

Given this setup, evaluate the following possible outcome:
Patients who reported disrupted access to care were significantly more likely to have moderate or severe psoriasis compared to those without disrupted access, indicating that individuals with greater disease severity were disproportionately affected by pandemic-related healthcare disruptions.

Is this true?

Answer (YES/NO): NO